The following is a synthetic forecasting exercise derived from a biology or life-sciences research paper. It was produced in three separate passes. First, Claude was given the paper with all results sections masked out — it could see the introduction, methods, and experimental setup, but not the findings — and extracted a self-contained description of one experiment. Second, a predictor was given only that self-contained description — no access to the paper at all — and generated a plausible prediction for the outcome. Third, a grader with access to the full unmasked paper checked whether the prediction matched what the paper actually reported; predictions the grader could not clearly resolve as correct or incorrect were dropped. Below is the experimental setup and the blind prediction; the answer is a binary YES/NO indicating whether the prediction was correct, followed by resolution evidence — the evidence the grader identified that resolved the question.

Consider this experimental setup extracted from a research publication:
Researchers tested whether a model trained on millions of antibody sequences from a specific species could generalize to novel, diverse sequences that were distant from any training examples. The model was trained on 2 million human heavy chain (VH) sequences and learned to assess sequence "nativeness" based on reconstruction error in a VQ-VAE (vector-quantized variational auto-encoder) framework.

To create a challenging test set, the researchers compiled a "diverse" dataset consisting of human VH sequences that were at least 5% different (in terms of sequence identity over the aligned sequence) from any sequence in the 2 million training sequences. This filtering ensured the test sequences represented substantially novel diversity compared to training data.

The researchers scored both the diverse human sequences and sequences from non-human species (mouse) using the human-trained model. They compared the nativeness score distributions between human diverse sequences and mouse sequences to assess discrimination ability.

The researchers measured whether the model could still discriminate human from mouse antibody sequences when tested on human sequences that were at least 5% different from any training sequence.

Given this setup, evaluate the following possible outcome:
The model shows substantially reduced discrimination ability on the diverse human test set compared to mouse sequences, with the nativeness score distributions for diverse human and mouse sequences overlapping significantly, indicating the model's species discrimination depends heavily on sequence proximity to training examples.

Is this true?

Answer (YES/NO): NO